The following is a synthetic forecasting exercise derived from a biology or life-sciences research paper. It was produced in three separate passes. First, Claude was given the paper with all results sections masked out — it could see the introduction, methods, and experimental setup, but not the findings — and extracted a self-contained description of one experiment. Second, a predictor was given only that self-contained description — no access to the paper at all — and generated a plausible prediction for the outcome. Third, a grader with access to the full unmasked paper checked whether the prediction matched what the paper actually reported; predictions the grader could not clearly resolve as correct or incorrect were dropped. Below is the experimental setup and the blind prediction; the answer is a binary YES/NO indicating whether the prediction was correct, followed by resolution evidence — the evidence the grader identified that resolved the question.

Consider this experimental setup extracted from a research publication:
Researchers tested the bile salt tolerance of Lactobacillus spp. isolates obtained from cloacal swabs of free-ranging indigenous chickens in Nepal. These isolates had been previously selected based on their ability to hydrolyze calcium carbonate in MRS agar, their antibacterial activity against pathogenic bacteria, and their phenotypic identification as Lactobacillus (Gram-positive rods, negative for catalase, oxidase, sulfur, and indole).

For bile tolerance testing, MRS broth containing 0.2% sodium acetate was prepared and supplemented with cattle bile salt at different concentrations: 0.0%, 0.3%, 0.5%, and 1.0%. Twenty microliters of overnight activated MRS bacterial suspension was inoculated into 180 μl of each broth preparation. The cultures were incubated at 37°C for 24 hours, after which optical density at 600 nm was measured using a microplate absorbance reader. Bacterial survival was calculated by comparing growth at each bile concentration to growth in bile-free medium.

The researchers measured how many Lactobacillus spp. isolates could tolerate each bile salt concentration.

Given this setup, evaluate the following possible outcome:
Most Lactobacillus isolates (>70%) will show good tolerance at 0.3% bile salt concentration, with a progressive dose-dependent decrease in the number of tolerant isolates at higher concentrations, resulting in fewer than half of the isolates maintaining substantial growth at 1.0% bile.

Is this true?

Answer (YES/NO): NO